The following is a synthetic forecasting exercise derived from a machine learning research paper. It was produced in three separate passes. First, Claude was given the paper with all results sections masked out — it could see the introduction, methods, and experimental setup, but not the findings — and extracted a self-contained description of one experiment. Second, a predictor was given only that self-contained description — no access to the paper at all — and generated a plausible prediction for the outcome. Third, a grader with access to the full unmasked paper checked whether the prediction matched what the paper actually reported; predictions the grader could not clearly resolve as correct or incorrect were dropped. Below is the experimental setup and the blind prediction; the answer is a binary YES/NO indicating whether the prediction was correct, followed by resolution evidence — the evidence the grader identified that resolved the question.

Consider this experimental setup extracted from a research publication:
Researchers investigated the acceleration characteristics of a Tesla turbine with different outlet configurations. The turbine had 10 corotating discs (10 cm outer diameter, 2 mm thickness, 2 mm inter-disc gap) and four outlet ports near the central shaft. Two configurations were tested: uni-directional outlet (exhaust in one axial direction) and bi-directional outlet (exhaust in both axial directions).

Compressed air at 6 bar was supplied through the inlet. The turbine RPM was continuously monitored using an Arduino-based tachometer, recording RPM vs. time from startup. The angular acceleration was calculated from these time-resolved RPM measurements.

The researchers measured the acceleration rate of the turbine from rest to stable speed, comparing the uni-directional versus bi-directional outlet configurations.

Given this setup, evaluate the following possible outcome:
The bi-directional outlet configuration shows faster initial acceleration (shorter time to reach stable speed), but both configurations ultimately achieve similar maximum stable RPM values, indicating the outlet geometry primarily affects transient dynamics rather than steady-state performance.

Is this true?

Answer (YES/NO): NO